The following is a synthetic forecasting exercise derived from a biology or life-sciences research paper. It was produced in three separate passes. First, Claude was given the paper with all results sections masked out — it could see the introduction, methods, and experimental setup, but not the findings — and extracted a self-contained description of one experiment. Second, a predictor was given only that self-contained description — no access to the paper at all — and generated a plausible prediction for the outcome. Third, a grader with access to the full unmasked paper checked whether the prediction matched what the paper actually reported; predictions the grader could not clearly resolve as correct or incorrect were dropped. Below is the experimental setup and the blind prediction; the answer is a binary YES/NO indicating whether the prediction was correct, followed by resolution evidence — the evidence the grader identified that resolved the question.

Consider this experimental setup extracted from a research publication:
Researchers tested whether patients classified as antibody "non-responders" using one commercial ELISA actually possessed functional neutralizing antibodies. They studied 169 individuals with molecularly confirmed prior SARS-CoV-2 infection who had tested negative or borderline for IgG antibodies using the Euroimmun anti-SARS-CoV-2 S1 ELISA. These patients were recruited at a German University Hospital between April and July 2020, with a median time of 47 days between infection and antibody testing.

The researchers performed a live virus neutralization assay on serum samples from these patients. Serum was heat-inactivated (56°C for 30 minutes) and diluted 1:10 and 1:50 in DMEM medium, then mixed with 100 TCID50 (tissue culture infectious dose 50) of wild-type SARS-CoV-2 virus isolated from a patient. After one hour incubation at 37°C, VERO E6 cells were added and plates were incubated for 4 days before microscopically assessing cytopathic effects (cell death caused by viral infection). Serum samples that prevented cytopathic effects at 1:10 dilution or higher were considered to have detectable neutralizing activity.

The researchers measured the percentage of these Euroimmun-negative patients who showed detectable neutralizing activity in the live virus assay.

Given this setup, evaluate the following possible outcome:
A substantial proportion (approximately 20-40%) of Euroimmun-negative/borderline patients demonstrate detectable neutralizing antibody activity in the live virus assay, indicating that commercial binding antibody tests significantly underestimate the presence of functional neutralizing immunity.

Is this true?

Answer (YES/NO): YES